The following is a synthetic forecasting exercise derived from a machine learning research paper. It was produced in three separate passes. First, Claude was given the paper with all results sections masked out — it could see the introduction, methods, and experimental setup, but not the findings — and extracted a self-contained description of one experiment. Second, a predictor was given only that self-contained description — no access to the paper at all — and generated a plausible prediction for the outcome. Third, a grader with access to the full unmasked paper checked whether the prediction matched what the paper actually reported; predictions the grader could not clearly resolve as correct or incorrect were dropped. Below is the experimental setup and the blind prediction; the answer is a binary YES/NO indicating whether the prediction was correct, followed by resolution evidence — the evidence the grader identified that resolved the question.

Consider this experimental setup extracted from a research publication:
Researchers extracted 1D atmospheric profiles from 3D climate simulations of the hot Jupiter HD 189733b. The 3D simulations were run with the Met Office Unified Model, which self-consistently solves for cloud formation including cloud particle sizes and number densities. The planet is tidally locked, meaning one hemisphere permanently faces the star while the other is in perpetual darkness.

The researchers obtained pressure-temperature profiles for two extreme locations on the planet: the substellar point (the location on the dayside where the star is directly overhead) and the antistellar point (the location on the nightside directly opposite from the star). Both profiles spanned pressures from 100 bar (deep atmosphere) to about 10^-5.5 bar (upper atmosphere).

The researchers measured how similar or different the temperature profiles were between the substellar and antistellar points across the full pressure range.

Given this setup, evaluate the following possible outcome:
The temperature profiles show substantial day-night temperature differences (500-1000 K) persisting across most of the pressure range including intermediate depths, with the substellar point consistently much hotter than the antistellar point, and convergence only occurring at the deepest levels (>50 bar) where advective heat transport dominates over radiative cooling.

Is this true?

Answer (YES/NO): NO